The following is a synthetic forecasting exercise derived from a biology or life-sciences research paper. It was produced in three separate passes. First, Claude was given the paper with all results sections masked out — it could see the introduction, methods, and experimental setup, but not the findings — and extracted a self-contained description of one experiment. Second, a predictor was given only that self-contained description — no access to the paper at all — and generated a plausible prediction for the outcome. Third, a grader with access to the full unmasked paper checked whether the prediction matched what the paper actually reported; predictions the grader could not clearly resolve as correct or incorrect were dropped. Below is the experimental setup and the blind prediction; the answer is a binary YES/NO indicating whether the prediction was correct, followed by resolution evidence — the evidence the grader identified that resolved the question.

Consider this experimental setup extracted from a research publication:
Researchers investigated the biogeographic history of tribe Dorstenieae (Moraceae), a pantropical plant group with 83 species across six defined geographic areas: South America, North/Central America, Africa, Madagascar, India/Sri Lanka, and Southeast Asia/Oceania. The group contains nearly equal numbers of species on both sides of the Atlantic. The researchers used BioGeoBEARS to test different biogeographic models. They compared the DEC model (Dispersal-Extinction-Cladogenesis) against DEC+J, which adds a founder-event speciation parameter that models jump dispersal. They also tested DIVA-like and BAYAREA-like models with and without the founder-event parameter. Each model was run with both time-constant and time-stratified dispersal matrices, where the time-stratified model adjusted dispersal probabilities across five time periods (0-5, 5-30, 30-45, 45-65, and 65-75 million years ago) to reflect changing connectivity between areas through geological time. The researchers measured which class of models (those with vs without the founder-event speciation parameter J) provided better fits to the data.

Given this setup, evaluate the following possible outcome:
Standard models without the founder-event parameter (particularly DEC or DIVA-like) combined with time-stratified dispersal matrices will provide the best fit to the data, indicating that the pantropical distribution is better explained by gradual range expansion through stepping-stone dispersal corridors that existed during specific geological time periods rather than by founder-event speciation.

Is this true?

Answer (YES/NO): NO